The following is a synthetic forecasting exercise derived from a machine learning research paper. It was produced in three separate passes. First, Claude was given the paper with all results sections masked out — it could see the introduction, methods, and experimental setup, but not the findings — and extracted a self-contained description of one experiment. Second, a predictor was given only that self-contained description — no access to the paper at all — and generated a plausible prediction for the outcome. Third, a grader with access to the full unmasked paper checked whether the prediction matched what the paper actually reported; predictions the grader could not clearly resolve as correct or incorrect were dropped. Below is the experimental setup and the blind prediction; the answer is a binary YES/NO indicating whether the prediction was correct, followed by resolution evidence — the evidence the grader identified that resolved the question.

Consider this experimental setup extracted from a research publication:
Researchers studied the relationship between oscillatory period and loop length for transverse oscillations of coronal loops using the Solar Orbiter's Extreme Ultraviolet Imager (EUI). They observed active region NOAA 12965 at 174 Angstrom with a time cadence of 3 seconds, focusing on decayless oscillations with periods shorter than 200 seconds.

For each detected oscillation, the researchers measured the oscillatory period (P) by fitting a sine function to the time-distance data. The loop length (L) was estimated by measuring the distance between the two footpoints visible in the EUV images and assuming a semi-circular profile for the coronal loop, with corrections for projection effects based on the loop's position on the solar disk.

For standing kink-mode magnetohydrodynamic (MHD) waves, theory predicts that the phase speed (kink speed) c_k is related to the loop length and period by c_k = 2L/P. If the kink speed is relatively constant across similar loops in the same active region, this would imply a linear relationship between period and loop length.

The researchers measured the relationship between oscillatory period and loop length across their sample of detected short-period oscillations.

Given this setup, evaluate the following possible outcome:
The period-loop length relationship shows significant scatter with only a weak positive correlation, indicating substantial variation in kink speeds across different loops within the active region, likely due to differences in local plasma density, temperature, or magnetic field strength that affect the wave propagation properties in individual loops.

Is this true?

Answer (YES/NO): NO